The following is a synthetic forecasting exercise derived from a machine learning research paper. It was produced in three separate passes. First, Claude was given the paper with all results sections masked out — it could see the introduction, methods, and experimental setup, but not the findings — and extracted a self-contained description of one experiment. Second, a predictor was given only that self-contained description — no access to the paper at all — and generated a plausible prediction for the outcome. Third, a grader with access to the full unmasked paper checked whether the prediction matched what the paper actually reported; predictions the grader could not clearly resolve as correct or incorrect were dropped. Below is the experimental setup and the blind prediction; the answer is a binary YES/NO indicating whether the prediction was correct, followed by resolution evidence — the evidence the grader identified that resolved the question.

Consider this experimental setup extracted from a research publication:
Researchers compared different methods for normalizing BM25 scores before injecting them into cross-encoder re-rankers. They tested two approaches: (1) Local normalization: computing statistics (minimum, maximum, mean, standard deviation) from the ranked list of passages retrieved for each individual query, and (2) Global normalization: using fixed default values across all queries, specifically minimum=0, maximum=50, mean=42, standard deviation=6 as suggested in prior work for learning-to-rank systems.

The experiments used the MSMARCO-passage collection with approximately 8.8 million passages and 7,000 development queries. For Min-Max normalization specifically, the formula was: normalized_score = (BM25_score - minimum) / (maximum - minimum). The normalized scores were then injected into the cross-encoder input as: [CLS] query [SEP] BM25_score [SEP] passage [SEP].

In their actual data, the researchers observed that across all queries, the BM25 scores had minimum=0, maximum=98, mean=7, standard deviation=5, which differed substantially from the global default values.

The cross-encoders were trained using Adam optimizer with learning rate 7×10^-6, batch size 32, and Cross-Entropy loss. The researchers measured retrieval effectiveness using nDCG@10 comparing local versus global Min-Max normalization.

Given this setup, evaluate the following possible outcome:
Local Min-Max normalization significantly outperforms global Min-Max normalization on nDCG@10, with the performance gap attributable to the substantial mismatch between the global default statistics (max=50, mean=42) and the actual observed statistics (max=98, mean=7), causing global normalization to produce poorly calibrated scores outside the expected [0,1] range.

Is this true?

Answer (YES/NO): NO